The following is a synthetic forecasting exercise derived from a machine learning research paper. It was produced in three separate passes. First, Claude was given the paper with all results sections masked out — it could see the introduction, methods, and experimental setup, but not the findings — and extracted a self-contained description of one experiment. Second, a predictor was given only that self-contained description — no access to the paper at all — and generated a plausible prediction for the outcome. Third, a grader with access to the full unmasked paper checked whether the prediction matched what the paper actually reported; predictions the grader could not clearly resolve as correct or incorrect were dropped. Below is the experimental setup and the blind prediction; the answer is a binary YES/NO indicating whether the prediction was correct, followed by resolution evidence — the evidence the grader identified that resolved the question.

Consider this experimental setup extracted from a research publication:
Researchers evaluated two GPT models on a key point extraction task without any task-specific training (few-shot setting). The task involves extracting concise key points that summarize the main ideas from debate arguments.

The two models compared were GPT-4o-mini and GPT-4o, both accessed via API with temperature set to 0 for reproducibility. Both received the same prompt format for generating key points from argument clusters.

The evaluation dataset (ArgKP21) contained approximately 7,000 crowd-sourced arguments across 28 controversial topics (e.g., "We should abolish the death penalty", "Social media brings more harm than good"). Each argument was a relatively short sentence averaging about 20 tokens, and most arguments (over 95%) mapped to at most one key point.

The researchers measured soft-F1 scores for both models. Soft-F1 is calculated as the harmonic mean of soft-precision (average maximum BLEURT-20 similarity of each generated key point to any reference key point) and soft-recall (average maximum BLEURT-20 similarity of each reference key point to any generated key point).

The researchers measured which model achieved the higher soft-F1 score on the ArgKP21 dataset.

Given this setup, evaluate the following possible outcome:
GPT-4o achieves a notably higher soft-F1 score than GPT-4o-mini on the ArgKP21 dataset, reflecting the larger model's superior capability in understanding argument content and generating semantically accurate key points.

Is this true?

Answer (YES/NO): NO